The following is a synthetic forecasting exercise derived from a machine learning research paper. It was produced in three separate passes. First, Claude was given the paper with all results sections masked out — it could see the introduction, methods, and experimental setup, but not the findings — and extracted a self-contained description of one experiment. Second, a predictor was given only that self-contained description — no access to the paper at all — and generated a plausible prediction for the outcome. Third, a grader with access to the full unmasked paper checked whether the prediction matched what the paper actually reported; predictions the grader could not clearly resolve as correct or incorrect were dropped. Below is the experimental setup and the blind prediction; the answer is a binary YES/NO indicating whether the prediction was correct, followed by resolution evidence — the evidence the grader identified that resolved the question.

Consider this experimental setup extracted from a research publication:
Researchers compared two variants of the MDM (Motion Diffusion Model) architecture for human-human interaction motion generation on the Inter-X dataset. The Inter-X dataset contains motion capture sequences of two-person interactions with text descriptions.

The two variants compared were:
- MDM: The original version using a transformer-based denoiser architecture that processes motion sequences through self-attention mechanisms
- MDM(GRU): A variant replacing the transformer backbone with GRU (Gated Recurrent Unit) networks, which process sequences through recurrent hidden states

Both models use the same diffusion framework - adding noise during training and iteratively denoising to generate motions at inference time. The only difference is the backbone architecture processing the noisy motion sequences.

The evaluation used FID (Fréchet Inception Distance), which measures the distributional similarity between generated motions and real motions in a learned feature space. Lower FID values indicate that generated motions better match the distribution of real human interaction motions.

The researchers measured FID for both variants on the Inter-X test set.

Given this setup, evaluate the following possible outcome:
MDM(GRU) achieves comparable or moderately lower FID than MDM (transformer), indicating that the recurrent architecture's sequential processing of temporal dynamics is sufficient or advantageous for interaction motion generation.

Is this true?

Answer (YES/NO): NO